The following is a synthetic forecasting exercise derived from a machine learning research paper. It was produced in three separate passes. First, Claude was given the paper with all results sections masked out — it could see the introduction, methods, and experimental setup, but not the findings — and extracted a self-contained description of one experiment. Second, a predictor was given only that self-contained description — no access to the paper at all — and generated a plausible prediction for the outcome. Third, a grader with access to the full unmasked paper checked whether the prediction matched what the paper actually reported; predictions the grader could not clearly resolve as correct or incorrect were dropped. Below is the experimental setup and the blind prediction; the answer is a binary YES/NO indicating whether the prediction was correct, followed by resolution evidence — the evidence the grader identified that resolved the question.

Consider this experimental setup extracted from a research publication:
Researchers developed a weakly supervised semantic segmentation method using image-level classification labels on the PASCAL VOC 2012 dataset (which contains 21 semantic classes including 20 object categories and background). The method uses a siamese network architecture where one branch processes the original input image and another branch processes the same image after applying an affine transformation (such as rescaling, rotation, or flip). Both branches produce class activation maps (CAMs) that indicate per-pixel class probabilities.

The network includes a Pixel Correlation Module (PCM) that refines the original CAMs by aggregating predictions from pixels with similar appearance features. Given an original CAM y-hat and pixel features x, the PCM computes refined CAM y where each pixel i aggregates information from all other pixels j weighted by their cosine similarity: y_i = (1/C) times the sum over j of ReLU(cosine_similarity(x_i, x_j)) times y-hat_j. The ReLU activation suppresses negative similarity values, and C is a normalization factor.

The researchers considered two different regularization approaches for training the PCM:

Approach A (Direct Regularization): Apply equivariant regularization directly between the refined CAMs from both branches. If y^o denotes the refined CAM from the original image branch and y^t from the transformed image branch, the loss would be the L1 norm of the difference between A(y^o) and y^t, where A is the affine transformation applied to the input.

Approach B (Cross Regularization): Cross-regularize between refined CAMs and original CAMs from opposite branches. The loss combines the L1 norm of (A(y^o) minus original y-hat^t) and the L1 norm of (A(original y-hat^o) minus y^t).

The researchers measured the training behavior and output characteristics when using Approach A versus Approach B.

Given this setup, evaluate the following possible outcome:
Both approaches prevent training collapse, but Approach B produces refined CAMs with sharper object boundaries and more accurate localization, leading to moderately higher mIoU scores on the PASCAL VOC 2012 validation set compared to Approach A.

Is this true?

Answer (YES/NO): NO